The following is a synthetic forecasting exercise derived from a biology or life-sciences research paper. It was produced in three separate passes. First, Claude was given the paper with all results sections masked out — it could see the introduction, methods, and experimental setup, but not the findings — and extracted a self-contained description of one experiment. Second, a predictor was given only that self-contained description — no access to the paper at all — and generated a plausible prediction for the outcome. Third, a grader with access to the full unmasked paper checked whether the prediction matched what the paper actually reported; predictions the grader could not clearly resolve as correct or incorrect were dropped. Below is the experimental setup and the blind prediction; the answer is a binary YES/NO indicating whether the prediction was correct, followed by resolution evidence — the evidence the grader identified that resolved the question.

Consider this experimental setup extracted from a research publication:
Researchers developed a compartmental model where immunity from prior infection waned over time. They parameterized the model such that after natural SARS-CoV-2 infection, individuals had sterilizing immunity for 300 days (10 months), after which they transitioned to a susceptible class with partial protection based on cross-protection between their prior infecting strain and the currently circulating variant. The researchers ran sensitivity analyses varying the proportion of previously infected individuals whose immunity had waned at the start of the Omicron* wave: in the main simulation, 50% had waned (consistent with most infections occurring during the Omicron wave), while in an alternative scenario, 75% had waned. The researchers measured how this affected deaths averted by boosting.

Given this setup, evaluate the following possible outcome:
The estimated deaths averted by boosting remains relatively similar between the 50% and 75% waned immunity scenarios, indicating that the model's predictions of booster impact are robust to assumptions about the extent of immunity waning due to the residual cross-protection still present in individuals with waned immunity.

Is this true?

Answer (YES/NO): YES